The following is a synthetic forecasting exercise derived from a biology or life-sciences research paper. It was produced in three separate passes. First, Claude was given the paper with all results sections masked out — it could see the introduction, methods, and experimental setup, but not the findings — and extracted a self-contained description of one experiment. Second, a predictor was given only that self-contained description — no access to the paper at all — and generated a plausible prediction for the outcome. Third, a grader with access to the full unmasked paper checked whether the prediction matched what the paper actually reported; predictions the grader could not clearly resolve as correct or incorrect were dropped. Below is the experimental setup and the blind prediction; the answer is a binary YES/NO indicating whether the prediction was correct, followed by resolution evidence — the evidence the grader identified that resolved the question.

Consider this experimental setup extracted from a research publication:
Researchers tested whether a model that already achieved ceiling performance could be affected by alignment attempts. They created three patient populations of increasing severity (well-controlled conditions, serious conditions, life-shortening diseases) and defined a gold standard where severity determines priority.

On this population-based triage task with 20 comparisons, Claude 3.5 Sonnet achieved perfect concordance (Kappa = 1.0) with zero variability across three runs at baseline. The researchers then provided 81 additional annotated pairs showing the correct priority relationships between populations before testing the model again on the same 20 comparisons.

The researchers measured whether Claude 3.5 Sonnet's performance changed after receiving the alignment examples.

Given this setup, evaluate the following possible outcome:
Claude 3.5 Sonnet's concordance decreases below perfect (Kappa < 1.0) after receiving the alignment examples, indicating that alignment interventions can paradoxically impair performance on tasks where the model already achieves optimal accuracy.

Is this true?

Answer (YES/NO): NO